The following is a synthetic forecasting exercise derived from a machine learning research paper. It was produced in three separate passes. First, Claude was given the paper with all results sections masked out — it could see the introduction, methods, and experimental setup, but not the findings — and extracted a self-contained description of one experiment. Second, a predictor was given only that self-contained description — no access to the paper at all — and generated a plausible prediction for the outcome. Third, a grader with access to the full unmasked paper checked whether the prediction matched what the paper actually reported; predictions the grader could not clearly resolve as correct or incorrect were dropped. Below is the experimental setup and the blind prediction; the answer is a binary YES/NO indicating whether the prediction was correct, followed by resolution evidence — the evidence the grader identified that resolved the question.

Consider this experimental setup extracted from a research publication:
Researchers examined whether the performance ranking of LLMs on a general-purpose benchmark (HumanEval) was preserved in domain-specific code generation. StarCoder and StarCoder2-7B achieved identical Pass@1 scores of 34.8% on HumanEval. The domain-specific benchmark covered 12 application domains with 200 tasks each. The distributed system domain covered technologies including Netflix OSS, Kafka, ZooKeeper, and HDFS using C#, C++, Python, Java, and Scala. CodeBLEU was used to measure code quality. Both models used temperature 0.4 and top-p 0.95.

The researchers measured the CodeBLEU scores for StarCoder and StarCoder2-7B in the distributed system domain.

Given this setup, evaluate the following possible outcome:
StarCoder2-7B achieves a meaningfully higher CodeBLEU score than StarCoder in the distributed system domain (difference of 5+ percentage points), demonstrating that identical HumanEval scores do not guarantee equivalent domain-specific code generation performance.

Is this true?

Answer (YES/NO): NO